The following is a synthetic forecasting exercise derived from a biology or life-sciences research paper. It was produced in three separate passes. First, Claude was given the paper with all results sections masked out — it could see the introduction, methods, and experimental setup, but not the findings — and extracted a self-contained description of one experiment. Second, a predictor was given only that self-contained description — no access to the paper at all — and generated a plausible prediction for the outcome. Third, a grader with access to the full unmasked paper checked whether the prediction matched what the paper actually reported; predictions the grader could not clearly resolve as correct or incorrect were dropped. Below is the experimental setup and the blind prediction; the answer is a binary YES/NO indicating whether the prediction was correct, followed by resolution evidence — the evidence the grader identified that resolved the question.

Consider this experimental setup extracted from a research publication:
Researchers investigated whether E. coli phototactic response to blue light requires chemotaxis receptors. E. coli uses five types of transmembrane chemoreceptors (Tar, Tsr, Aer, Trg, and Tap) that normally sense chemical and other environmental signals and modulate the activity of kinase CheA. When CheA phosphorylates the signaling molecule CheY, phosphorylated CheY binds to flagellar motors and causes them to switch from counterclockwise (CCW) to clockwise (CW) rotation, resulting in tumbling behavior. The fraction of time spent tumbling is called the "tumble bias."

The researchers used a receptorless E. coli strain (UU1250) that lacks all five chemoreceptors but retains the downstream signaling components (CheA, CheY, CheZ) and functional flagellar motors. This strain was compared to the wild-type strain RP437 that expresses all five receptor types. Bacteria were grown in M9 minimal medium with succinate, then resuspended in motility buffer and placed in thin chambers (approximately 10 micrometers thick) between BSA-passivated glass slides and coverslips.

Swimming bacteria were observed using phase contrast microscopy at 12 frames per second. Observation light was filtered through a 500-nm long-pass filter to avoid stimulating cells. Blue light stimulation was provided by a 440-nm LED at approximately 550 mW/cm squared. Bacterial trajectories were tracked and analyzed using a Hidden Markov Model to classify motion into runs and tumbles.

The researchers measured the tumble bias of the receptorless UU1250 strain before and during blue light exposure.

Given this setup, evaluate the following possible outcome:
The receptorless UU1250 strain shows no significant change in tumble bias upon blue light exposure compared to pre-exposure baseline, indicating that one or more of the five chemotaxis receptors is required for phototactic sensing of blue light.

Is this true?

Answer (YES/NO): YES